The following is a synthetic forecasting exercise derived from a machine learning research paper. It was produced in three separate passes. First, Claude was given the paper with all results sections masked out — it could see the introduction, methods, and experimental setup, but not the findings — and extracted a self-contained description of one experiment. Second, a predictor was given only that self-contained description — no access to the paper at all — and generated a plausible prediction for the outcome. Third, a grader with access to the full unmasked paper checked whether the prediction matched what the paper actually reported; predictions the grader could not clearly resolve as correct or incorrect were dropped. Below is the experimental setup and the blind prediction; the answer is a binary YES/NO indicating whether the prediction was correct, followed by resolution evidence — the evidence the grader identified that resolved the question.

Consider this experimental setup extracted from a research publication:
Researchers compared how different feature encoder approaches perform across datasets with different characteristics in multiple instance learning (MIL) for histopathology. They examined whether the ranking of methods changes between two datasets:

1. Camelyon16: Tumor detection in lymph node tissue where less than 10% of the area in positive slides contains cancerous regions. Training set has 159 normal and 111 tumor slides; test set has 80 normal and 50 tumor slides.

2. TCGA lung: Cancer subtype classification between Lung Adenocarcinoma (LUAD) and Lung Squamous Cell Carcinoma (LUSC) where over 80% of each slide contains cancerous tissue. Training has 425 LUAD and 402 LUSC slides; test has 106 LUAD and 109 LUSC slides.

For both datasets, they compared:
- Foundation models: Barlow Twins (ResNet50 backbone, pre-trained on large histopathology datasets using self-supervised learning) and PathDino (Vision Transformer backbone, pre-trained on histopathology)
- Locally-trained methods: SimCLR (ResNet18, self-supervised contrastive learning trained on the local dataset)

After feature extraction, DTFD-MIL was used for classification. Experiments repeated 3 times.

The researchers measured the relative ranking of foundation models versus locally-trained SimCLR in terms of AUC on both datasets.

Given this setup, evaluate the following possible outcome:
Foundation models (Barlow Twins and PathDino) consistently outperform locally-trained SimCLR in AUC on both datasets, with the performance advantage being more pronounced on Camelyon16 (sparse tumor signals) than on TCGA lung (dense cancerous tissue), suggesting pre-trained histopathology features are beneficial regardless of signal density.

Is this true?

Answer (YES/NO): NO